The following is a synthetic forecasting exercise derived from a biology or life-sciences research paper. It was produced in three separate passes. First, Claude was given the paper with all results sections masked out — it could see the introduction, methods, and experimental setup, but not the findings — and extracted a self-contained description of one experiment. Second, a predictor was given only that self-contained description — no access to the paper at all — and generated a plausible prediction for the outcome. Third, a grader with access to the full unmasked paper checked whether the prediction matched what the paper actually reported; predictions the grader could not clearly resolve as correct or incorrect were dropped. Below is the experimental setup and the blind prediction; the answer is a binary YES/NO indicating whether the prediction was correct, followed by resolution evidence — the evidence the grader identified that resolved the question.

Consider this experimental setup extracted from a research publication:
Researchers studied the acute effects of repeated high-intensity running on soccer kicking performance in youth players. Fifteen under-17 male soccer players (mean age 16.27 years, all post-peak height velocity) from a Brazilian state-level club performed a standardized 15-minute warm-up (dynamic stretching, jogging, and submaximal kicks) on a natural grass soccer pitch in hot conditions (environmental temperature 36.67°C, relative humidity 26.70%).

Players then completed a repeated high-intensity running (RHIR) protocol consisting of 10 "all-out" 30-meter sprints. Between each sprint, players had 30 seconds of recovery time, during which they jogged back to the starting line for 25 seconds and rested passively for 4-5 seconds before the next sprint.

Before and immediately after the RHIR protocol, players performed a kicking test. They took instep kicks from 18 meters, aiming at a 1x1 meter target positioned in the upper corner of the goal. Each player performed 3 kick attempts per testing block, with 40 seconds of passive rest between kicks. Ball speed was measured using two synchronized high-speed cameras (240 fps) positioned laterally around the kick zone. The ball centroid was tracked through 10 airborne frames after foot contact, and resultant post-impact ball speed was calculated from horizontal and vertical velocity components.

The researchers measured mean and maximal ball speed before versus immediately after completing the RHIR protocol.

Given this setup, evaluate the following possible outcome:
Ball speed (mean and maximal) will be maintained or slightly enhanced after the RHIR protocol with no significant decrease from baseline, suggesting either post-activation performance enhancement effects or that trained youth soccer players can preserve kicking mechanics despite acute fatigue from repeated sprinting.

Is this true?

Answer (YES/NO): NO